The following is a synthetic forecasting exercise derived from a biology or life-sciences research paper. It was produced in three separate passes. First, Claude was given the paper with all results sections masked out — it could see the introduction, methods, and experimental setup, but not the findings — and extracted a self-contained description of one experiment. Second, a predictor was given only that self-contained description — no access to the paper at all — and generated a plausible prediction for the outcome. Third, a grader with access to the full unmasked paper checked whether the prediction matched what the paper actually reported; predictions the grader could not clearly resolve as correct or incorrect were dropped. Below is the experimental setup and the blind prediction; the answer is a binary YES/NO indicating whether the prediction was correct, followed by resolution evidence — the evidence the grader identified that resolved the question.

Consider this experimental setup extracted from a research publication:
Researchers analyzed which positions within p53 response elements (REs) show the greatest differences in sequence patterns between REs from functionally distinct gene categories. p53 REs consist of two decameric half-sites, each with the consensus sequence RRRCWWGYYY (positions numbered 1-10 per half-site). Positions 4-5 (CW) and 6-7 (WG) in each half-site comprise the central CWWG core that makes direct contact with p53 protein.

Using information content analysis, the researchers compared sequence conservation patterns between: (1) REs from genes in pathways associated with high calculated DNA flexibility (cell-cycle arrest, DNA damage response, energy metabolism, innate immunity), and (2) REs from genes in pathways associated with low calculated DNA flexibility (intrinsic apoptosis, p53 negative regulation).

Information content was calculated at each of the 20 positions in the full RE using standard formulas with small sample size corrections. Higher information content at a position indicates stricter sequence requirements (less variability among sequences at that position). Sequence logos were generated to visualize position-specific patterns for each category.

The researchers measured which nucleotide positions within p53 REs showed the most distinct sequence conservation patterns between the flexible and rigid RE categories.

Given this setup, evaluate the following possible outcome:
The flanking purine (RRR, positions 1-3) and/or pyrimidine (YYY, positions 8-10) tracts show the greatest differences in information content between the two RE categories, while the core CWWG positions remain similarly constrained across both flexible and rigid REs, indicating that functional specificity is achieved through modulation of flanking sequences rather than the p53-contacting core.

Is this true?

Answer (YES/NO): NO